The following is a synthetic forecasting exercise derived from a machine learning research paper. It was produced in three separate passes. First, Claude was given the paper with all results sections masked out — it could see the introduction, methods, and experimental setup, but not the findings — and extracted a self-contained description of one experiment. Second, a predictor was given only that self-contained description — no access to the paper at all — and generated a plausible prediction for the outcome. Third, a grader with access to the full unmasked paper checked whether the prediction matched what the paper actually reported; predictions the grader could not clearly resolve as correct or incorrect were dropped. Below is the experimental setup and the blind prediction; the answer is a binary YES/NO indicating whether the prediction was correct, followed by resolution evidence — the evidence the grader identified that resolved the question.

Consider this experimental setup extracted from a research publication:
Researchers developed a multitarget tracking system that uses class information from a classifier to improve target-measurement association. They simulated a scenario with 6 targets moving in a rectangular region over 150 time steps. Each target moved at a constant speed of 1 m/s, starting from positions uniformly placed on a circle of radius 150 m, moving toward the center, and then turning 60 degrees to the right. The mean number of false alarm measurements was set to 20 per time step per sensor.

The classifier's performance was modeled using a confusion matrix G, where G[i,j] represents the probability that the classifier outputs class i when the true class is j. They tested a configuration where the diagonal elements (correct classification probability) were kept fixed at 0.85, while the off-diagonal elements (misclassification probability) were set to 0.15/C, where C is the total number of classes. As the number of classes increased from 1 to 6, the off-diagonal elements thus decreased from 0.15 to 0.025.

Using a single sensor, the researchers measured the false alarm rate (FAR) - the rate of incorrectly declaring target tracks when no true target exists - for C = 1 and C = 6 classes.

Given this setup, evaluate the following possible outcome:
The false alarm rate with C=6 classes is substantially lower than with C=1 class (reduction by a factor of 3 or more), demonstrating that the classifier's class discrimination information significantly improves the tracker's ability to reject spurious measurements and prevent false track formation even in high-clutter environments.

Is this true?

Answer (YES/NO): NO